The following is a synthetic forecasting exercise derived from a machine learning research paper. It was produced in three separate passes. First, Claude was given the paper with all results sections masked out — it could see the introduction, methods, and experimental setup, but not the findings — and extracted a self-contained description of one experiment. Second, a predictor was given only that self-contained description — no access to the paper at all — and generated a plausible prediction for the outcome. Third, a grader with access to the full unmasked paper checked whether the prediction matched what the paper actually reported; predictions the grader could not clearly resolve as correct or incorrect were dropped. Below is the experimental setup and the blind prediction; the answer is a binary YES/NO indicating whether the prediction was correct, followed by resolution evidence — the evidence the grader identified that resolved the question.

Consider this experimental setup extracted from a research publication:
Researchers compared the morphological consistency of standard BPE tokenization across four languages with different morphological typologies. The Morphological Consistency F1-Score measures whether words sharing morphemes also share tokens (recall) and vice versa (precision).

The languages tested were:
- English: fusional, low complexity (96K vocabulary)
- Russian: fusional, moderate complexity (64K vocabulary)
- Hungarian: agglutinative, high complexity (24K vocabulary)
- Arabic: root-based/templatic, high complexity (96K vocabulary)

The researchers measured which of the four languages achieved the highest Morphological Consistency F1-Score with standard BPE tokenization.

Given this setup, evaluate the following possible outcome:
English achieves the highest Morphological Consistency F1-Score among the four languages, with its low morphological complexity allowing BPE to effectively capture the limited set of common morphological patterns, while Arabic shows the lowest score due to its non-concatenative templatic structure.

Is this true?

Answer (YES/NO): NO